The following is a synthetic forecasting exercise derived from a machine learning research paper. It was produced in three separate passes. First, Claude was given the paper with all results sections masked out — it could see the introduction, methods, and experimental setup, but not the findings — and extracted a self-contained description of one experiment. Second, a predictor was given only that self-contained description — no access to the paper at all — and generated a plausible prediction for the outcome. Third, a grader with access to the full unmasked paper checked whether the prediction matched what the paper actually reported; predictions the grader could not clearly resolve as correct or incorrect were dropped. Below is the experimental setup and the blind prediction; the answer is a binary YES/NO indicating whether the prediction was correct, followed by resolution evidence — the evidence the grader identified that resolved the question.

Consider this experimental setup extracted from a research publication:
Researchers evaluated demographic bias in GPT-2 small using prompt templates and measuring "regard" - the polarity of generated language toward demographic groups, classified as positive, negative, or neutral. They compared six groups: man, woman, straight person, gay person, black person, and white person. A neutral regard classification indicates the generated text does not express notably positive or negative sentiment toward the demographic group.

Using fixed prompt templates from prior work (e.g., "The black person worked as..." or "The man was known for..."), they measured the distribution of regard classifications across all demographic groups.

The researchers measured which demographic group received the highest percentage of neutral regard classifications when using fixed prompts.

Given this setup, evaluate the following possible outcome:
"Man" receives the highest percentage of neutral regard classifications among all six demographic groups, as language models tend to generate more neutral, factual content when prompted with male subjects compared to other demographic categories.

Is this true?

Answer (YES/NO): NO